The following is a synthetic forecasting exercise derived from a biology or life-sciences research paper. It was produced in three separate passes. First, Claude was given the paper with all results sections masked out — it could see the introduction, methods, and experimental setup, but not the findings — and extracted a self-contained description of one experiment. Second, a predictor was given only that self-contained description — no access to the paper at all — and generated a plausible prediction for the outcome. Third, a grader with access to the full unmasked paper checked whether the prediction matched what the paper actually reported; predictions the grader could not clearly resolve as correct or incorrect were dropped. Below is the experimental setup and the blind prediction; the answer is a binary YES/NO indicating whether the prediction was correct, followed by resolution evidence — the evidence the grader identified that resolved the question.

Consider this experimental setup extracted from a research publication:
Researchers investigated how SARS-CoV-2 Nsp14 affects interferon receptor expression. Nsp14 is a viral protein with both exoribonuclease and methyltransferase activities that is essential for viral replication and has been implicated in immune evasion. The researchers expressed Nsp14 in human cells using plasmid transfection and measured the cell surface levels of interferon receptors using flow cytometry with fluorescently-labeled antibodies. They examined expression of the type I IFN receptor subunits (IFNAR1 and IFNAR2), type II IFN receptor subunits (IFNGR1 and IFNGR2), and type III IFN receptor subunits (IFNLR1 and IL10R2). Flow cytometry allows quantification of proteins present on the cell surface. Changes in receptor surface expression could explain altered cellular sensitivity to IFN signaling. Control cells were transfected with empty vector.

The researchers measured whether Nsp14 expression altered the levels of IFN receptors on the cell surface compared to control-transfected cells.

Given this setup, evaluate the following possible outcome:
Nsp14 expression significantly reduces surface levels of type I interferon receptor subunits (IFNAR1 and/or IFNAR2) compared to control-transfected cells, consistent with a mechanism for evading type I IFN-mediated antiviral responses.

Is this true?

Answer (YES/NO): YES